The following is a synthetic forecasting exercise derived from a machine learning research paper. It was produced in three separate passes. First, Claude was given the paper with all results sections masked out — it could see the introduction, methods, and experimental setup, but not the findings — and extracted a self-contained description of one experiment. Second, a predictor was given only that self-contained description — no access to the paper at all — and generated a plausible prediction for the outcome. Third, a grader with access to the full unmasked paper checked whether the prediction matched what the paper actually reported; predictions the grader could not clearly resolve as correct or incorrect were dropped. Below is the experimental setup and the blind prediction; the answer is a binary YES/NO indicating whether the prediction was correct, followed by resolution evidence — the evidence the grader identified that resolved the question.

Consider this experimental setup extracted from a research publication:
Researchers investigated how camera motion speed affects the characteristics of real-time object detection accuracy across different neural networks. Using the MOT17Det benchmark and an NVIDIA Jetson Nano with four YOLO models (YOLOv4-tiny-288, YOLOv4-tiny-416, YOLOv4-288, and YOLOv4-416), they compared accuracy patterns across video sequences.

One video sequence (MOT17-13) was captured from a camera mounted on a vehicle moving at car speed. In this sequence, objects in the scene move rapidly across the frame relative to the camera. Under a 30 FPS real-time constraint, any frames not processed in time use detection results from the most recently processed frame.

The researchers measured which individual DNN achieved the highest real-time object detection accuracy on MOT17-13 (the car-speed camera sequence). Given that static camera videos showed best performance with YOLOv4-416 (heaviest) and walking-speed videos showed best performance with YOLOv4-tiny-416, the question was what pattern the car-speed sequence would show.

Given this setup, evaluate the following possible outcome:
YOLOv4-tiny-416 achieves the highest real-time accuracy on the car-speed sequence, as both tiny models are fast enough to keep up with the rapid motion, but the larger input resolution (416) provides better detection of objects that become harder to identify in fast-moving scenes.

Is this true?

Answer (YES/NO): NO